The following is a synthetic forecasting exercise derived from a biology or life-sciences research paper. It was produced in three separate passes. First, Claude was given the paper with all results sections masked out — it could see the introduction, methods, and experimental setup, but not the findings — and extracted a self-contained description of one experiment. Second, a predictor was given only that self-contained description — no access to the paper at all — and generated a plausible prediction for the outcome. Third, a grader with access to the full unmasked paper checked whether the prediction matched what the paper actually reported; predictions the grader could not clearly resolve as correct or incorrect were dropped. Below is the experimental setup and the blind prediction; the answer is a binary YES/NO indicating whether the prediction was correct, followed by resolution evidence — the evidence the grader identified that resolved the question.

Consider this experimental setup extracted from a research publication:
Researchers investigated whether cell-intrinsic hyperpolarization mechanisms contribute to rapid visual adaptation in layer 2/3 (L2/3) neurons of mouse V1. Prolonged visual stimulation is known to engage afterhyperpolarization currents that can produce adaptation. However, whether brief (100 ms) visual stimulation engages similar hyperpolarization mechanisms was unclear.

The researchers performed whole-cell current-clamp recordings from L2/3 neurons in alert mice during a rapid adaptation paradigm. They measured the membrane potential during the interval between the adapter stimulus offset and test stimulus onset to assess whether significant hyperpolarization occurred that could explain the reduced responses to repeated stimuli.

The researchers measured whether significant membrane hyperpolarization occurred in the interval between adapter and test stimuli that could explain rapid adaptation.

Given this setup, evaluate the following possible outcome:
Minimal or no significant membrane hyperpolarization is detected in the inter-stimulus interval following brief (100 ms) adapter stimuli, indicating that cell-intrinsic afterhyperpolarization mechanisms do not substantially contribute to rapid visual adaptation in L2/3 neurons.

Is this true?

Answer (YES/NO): YES